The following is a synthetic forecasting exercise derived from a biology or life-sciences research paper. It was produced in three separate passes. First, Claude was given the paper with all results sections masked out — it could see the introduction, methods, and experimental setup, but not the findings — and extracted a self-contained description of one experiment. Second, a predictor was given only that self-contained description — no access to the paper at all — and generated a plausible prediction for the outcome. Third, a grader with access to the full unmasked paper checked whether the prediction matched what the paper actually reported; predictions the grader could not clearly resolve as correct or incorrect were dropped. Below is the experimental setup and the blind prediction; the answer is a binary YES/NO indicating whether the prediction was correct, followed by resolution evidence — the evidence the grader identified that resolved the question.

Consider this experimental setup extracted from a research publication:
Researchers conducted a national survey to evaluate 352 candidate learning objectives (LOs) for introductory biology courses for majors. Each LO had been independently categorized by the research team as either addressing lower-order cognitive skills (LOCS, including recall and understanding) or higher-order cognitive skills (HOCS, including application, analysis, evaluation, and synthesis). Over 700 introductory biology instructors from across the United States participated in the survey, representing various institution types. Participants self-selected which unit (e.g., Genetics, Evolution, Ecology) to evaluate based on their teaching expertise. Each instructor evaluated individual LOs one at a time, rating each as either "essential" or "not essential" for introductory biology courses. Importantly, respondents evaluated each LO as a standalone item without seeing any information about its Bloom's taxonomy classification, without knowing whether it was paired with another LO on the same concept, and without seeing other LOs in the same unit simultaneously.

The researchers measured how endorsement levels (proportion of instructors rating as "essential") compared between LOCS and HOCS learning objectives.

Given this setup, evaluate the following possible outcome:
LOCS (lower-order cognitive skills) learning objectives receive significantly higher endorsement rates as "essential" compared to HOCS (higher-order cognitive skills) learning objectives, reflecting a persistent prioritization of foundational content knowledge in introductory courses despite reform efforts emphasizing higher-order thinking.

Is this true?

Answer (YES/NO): YES